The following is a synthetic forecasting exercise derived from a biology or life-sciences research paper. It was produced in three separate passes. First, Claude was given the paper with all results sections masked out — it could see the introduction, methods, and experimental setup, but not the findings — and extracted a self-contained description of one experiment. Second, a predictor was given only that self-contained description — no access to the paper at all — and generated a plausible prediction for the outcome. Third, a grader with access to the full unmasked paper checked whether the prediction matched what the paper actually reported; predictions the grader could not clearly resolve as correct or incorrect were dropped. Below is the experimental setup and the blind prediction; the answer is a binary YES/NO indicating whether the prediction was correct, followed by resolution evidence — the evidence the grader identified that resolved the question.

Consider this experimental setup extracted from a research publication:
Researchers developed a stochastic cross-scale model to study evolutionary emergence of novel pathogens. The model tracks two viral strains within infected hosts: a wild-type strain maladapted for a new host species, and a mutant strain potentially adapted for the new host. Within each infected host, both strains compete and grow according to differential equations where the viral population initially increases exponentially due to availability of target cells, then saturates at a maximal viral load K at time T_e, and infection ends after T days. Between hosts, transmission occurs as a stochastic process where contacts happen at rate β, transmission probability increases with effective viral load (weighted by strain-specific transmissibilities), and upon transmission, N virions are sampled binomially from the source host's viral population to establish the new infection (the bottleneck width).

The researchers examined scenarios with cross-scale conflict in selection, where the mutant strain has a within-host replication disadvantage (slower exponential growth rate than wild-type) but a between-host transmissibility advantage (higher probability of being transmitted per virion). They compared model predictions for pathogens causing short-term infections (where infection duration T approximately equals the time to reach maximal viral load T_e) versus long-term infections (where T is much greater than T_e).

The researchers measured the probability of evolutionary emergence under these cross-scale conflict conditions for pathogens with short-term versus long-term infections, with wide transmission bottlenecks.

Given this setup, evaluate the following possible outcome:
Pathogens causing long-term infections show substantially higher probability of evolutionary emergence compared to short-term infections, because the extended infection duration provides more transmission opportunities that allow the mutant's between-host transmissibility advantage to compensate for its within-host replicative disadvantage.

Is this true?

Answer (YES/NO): NO